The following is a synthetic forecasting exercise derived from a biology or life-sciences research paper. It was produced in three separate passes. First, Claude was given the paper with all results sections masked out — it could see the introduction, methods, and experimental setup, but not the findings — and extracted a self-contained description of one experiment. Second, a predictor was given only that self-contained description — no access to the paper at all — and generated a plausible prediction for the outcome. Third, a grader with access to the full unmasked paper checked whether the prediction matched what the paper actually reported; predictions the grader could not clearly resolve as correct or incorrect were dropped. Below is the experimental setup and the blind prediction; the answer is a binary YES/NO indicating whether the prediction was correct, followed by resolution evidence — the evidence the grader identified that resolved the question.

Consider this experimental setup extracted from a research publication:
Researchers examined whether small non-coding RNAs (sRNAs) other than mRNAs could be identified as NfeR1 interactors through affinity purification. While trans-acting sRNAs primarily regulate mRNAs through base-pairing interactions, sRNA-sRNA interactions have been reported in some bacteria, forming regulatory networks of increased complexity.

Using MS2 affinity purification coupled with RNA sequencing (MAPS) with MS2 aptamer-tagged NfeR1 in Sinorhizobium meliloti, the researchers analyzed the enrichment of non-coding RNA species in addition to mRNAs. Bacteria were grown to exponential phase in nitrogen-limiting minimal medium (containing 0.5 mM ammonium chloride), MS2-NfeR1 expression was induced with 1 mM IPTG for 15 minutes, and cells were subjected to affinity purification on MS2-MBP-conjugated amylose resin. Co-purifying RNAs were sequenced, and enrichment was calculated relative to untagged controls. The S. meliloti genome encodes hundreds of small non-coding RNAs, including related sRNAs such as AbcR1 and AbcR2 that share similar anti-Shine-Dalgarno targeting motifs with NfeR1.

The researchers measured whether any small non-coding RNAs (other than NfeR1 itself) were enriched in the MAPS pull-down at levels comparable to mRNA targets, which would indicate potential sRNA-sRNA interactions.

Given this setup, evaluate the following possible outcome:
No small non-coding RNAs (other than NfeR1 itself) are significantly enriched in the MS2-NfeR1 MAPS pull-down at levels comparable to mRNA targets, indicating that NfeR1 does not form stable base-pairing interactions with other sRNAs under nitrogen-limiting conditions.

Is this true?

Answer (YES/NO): NO